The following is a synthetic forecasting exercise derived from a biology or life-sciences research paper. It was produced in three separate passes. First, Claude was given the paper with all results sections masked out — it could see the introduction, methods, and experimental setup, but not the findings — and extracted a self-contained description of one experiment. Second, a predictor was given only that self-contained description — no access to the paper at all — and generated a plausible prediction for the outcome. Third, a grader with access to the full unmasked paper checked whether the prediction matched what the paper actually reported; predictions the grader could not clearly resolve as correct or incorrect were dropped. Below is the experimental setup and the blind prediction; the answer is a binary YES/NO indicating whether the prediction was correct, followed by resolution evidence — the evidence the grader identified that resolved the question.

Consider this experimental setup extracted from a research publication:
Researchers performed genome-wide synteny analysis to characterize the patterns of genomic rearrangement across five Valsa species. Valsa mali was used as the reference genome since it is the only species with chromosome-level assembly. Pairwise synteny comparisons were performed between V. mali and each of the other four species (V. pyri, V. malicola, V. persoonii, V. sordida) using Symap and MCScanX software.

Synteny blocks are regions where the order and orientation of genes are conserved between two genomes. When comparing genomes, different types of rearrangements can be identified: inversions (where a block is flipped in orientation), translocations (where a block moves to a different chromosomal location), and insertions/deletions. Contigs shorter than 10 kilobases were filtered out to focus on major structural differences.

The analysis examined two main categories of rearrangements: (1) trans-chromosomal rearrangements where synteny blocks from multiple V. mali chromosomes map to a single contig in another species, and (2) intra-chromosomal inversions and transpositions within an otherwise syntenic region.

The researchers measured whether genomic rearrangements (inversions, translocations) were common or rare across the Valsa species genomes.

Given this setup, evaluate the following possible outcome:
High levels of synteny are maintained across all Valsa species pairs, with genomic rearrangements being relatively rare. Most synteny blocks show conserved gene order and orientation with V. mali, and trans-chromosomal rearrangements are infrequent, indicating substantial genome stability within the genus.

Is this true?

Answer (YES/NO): YES